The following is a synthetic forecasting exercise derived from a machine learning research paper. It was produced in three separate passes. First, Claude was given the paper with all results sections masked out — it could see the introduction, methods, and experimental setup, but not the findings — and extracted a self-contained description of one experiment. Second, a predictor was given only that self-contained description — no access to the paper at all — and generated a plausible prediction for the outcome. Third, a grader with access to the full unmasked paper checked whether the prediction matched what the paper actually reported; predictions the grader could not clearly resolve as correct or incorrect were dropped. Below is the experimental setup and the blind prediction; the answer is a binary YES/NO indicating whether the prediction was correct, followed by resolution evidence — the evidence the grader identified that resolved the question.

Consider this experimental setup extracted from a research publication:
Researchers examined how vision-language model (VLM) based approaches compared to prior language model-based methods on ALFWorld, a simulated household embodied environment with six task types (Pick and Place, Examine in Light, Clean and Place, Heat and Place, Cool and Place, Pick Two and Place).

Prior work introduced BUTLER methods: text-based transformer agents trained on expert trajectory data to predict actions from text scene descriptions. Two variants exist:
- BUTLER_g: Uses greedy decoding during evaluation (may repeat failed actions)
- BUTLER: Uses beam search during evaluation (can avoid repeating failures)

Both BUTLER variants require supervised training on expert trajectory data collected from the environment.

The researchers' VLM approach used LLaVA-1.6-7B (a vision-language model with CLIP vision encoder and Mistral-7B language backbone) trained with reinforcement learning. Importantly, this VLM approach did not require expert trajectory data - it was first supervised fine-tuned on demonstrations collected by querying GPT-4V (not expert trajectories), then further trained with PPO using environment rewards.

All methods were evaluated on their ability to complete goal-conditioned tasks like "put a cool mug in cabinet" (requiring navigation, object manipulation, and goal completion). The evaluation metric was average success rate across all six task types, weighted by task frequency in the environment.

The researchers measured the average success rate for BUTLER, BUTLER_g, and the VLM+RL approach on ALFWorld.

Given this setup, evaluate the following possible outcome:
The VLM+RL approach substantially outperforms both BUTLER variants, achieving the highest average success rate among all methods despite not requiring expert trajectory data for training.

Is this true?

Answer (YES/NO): NO